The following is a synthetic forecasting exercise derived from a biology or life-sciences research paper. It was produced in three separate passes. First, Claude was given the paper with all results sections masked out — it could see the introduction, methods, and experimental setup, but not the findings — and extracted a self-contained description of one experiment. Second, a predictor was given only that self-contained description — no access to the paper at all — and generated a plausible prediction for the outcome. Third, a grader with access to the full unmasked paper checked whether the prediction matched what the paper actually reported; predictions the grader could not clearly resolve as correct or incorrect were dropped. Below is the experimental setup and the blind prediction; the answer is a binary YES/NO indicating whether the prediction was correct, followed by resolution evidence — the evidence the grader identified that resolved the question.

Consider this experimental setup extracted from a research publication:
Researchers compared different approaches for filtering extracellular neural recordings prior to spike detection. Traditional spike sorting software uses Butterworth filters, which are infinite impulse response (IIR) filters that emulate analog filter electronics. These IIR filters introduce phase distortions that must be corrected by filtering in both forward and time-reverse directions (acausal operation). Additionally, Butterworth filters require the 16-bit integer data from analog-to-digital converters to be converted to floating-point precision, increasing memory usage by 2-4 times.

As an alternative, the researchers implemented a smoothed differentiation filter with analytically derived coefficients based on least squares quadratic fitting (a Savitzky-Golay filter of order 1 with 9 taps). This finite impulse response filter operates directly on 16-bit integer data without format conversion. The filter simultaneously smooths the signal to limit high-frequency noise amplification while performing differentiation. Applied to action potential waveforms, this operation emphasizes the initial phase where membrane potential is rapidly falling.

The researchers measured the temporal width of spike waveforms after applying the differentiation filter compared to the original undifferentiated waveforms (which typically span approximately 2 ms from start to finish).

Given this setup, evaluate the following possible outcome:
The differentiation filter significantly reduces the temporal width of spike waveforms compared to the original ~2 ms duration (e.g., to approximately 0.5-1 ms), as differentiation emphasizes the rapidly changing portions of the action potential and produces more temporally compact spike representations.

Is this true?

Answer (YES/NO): YES